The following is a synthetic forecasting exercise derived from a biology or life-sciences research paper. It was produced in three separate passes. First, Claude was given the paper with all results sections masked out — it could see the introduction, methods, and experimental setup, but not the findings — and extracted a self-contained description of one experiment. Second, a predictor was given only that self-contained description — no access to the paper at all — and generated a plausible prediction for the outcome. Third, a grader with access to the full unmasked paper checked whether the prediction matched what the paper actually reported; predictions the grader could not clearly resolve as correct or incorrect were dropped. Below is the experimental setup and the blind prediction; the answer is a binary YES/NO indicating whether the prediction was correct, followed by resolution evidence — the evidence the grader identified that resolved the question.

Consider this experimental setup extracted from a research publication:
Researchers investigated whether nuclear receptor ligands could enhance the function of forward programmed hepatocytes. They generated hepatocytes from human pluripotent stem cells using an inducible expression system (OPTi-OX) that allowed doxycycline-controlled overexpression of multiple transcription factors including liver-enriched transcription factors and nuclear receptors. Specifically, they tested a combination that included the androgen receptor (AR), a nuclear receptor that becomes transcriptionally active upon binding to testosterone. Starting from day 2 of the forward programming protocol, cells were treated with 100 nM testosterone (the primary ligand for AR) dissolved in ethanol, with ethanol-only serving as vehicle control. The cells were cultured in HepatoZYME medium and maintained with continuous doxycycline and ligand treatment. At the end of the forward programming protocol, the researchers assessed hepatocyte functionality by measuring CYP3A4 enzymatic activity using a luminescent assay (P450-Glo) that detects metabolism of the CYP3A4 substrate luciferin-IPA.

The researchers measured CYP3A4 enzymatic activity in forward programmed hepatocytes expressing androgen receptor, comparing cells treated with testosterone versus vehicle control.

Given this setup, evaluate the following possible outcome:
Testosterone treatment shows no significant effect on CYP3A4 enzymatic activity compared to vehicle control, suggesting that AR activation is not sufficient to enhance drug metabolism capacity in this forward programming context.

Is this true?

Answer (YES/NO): NO